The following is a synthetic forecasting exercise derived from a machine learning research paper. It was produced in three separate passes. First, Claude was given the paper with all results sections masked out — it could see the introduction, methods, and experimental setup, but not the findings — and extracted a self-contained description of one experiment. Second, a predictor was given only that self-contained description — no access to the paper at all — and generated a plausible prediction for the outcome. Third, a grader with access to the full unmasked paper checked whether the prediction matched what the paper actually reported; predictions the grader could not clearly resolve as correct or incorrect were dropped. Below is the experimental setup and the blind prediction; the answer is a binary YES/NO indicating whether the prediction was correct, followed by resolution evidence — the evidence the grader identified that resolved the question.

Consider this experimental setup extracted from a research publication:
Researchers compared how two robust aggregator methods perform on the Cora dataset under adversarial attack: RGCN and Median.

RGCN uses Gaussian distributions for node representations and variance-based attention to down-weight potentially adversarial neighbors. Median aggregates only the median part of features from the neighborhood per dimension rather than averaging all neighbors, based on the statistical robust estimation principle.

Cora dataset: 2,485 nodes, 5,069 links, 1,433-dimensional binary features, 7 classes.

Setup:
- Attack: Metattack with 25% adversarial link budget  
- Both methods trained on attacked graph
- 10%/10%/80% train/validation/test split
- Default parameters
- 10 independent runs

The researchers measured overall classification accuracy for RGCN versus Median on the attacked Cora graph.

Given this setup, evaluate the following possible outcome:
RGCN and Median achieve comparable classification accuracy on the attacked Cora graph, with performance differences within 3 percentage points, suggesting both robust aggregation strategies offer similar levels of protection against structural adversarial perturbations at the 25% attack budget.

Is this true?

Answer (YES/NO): YES